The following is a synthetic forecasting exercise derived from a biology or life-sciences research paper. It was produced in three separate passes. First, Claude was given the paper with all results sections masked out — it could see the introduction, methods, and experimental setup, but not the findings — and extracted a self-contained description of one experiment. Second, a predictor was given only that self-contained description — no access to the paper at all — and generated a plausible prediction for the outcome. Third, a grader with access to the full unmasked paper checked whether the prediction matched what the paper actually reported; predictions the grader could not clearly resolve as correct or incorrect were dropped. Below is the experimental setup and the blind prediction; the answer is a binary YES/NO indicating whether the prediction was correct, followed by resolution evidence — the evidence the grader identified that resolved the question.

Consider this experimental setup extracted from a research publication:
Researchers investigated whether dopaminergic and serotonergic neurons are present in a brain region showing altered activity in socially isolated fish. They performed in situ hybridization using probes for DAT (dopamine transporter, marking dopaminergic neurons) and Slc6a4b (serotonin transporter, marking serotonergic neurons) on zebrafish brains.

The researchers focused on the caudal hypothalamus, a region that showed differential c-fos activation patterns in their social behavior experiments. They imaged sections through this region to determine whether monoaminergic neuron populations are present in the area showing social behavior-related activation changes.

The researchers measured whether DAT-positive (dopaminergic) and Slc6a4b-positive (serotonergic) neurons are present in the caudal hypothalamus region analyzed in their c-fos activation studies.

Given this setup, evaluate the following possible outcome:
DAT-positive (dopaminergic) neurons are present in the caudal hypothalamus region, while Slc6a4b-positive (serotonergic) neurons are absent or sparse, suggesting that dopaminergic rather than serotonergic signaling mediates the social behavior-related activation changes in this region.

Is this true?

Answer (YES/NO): NO